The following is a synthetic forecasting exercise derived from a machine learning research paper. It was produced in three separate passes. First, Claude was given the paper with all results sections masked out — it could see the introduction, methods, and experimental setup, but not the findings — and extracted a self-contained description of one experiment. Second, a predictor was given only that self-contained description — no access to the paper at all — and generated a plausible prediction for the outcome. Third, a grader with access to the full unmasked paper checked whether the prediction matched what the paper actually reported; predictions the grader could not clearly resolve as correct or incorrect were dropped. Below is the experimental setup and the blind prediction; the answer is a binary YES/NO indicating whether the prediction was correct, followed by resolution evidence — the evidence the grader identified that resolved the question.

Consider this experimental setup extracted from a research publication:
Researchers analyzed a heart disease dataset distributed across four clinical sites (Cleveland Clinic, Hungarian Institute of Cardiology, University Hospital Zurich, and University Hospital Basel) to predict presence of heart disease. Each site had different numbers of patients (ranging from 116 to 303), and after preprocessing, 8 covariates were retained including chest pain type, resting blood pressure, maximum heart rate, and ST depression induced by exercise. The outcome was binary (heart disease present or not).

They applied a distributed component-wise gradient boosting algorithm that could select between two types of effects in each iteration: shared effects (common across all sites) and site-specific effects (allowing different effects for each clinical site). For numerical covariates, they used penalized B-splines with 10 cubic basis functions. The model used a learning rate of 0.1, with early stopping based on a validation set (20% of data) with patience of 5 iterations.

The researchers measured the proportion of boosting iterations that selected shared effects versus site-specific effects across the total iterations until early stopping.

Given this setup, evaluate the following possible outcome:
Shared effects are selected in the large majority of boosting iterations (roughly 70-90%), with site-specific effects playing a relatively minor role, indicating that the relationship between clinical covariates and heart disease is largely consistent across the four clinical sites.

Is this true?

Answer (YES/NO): NO